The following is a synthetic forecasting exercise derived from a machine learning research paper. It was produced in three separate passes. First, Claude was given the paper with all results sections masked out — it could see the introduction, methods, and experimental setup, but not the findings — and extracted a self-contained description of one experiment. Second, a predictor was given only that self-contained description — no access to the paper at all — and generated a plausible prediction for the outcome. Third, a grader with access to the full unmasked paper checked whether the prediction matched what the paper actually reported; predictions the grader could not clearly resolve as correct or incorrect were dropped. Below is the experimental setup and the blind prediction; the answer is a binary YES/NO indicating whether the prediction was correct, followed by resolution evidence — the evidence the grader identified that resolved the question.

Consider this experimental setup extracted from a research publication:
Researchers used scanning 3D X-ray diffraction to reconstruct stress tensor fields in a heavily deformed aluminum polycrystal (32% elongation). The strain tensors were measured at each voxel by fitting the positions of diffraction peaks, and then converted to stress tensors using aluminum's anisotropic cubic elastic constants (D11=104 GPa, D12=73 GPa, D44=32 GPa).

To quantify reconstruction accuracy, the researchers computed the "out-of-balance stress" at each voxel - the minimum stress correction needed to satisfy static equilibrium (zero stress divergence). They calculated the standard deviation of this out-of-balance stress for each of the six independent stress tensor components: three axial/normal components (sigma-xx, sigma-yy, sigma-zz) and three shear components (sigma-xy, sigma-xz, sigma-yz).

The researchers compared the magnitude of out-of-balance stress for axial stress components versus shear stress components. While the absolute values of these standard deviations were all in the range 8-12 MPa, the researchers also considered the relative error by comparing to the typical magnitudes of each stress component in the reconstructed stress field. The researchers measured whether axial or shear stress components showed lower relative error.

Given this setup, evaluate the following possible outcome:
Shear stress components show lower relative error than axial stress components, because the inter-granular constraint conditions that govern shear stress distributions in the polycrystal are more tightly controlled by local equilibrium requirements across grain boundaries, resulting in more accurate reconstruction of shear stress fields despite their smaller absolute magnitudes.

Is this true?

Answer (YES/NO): NO